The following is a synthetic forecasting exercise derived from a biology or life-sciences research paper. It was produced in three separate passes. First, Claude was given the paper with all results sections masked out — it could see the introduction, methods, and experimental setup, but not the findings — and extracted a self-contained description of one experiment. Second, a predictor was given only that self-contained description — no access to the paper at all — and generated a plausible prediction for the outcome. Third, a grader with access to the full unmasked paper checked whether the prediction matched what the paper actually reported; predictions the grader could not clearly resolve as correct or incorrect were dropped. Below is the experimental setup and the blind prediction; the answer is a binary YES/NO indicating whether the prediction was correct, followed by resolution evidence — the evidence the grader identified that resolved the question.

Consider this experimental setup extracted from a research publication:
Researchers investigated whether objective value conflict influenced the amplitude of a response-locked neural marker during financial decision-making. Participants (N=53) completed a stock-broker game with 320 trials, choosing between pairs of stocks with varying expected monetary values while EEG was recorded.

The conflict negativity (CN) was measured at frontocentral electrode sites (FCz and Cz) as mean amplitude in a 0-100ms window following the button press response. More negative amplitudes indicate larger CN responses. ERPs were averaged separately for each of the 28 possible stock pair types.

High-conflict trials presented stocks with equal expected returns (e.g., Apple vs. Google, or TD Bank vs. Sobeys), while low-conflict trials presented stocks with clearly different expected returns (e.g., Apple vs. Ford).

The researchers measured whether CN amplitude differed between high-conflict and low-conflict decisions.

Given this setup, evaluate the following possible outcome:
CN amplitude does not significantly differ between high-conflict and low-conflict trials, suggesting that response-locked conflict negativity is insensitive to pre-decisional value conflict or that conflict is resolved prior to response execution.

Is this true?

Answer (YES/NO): NO